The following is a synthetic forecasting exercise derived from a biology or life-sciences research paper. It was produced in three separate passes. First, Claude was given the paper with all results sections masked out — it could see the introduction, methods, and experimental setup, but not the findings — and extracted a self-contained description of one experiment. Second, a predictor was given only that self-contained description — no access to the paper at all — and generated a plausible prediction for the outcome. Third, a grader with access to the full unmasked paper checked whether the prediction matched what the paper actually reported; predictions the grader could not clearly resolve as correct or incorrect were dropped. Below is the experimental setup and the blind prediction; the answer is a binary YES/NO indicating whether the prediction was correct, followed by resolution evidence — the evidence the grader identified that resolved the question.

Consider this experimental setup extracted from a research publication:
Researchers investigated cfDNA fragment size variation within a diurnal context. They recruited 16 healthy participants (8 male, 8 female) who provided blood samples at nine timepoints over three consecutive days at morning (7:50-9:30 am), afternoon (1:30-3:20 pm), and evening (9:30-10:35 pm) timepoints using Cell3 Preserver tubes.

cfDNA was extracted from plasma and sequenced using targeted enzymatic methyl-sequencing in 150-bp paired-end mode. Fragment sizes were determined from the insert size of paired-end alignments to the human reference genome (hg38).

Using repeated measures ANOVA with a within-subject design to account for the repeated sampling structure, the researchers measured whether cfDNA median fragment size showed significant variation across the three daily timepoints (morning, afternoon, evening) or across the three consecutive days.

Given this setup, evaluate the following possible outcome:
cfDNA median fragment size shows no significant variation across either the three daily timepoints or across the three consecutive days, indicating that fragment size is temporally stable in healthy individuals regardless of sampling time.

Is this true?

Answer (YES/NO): NO